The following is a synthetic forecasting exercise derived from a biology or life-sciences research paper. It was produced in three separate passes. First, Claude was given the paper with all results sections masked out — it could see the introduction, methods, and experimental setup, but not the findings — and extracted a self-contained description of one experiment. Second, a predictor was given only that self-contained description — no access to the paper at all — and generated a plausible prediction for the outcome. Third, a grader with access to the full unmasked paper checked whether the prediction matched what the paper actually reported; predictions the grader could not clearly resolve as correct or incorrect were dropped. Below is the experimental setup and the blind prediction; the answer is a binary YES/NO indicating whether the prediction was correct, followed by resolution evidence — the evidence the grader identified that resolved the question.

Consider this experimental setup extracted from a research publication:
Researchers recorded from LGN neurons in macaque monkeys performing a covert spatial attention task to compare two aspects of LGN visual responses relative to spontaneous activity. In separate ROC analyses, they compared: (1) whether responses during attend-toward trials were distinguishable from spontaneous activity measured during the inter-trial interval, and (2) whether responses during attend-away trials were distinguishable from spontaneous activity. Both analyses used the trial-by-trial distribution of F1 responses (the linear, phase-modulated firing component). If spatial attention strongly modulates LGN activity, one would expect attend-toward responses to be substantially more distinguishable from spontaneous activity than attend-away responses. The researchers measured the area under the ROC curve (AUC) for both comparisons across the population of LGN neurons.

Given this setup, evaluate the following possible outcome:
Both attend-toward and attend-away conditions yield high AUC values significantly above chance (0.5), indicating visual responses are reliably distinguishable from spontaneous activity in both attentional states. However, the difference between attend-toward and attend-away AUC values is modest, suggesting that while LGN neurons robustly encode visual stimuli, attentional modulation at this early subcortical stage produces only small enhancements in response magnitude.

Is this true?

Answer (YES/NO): YES